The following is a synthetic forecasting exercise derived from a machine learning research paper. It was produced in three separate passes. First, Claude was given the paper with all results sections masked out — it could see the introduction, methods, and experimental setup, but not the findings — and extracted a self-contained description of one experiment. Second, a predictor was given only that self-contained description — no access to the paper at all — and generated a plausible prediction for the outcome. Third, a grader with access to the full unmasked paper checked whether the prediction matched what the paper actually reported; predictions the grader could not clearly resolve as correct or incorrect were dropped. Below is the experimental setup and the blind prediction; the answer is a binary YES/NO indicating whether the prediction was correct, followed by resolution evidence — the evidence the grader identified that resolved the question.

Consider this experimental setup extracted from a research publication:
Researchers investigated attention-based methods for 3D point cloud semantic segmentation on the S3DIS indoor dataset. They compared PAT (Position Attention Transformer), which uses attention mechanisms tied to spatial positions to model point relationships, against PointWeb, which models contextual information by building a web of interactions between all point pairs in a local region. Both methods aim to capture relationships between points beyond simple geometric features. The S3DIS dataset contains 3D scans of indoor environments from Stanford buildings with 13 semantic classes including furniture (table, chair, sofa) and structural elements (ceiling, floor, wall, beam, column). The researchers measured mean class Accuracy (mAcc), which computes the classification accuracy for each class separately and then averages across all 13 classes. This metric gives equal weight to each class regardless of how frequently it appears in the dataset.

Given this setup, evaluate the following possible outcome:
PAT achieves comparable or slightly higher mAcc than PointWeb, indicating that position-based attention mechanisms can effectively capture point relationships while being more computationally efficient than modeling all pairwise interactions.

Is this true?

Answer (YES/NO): YES